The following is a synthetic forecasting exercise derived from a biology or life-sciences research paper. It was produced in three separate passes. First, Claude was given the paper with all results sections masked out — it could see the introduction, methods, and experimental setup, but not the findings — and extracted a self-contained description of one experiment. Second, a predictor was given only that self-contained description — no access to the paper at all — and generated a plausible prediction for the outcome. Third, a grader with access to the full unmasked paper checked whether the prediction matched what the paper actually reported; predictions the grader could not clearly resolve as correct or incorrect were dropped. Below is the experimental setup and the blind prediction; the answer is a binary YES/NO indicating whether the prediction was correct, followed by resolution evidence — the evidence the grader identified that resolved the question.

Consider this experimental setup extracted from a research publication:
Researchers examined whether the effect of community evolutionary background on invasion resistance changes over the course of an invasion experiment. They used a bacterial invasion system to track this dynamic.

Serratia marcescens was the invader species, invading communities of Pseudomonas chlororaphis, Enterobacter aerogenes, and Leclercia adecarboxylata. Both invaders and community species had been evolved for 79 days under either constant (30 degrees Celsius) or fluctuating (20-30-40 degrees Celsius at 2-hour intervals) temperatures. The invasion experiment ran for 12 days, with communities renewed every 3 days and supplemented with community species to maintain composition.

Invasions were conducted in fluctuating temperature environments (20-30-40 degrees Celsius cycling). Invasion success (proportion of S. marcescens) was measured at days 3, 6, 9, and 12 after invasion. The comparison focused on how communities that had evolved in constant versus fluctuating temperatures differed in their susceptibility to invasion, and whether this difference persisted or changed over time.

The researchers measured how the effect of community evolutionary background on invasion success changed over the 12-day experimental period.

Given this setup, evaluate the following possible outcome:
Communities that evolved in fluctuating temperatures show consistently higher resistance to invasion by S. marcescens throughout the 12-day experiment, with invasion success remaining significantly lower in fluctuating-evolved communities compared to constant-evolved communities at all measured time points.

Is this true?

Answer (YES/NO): NO